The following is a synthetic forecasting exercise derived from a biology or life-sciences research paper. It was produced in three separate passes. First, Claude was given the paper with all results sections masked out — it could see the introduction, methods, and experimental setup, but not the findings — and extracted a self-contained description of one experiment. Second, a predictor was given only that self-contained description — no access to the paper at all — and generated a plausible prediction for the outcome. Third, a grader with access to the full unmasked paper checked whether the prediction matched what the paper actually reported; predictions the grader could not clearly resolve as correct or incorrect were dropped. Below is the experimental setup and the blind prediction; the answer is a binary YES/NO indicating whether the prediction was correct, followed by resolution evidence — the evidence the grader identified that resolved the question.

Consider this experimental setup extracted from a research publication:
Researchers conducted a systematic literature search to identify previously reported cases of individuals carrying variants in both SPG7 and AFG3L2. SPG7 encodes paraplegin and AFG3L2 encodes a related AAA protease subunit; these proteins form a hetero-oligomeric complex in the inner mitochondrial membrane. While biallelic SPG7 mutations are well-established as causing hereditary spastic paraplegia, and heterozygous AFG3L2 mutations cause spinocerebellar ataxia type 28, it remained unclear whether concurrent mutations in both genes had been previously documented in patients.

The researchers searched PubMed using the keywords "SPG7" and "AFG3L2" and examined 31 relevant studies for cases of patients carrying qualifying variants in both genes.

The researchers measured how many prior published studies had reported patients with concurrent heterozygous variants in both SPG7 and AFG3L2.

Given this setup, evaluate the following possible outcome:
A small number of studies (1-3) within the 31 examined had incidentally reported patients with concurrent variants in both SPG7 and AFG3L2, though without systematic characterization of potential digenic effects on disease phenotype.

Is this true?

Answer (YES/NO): NO